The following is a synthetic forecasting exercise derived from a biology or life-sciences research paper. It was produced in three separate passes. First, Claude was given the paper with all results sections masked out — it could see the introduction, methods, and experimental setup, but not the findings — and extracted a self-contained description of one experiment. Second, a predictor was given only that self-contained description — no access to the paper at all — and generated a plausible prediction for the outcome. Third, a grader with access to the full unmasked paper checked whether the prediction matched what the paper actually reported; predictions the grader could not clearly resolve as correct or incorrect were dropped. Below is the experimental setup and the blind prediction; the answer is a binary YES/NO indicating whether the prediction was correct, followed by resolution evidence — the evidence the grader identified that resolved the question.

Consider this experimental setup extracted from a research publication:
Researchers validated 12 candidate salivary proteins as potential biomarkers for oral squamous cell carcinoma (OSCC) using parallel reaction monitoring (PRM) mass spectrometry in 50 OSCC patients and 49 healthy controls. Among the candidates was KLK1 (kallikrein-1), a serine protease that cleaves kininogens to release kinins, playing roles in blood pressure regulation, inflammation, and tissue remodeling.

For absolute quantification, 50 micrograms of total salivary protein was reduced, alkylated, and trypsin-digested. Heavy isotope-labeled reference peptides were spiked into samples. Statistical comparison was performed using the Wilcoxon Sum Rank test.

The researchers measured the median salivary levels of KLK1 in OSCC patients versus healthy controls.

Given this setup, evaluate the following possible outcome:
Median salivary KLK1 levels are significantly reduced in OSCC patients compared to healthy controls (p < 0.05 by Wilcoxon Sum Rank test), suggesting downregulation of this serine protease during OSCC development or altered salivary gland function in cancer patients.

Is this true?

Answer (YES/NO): YES